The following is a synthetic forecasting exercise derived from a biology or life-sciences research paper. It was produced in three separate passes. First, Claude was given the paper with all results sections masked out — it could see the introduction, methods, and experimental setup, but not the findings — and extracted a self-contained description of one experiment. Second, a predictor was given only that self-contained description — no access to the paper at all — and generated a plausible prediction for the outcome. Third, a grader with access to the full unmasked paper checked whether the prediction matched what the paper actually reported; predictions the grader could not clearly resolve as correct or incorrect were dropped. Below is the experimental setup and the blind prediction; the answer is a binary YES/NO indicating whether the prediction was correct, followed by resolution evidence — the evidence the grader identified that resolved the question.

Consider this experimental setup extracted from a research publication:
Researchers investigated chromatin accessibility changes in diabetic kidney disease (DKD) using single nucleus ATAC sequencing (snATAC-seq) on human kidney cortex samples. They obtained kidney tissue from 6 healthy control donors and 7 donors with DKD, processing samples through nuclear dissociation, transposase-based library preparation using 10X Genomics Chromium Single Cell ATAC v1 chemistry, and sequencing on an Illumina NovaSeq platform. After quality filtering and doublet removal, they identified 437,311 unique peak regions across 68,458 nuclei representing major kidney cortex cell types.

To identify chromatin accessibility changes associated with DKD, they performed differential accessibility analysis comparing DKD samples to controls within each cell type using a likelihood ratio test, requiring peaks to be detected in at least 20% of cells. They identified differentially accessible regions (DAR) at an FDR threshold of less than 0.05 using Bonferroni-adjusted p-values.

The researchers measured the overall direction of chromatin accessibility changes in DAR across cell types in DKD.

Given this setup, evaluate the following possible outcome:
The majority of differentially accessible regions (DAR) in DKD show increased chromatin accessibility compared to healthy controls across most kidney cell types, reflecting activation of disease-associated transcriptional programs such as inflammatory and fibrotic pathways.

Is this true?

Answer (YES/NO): NO